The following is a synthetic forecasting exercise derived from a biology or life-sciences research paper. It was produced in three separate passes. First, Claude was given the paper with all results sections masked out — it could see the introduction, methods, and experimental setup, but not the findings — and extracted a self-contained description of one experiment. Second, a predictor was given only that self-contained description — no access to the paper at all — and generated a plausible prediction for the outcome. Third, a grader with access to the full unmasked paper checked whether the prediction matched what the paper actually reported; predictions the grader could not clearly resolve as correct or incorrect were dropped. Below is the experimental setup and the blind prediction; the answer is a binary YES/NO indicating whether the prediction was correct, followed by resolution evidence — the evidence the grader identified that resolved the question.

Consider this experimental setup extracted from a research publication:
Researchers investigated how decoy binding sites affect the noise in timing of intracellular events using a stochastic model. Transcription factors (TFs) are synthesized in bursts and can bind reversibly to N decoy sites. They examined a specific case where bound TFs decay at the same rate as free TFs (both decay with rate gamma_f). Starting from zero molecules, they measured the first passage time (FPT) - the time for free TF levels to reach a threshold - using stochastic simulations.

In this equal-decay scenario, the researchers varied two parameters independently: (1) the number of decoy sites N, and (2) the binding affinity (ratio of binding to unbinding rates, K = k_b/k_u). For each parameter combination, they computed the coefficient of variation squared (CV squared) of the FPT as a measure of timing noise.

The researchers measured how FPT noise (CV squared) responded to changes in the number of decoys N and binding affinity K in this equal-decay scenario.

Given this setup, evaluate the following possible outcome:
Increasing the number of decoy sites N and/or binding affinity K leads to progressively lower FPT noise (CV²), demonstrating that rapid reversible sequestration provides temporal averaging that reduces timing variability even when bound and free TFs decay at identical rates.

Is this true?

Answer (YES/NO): NO